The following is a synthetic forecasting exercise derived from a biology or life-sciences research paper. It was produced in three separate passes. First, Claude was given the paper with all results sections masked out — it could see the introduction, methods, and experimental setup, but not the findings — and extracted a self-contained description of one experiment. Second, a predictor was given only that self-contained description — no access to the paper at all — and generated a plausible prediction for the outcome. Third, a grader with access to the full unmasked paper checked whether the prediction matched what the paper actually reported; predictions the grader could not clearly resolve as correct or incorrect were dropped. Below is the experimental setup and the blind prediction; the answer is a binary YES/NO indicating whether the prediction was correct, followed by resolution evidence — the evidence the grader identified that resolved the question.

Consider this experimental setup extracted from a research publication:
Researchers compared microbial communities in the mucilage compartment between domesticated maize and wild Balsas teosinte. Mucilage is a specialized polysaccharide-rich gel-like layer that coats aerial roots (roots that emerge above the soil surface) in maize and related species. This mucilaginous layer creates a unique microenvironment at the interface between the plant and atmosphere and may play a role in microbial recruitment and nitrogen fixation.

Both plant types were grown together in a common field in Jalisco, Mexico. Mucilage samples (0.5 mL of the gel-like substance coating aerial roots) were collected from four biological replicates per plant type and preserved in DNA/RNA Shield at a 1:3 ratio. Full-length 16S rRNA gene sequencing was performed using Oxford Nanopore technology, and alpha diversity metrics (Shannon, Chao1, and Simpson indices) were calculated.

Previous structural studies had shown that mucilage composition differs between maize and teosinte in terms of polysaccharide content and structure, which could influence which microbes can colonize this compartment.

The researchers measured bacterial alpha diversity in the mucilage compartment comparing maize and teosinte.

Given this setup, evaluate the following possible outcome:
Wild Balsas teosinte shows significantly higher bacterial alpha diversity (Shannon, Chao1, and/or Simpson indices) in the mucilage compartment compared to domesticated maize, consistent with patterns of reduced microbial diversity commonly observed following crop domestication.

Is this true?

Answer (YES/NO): YES